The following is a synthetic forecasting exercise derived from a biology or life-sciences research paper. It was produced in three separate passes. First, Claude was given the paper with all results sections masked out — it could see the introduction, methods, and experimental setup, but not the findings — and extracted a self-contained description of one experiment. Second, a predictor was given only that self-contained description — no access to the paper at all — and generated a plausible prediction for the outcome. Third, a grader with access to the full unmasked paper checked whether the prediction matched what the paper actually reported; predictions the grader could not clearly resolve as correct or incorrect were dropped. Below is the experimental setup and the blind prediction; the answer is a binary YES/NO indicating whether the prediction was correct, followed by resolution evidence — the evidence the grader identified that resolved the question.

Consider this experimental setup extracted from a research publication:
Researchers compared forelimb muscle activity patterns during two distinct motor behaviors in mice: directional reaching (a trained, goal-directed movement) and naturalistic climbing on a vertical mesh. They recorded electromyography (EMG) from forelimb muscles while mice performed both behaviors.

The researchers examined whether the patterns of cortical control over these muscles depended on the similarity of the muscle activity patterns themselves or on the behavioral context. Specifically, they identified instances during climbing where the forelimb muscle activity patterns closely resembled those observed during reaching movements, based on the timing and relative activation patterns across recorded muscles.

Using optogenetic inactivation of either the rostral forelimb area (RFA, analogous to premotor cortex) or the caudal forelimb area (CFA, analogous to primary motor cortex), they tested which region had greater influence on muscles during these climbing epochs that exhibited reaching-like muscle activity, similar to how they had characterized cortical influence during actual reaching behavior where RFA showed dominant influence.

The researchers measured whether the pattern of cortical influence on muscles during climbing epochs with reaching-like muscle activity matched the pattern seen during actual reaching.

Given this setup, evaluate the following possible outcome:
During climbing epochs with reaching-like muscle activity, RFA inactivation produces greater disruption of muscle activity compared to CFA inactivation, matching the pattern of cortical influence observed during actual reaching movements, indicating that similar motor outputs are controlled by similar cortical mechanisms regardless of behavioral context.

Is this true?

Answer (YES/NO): NO